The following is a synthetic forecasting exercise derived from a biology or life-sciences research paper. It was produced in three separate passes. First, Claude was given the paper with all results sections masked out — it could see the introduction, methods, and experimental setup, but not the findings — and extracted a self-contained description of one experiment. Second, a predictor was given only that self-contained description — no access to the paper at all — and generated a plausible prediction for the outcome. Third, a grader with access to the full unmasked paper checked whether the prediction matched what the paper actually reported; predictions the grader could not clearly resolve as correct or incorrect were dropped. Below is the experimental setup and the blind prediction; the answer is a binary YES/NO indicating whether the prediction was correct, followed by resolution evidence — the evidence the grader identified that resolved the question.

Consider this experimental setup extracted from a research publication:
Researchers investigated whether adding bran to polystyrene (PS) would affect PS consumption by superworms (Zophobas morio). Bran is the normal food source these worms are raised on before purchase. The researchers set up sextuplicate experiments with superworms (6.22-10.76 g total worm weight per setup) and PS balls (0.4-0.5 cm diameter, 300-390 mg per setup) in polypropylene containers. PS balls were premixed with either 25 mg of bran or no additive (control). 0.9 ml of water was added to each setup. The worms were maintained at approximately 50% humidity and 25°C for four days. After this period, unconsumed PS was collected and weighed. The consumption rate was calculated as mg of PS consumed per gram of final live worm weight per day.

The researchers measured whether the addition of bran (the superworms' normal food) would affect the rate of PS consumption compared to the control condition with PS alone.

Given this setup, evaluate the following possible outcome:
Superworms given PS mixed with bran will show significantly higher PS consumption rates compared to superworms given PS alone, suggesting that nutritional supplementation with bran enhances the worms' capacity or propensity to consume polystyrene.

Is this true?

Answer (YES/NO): NO